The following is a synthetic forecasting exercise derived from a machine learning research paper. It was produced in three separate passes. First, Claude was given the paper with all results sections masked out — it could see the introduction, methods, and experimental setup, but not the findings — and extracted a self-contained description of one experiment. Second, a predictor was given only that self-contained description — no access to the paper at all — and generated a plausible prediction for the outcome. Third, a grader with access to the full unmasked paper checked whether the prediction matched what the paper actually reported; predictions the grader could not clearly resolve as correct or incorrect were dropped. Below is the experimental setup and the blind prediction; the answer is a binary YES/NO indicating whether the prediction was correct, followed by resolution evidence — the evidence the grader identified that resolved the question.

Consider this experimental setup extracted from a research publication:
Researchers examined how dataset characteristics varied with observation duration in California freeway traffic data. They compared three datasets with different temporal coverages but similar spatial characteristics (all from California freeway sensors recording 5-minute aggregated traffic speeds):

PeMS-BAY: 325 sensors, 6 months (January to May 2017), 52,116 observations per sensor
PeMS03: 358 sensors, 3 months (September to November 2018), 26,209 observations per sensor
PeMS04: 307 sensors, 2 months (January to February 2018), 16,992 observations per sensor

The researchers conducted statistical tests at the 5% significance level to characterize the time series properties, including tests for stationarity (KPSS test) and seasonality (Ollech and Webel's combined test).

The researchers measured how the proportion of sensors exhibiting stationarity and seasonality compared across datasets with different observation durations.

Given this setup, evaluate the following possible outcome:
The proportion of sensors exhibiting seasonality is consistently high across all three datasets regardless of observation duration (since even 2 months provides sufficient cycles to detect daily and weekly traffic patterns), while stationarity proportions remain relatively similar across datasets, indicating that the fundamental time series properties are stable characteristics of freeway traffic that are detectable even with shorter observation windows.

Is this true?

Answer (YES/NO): NO